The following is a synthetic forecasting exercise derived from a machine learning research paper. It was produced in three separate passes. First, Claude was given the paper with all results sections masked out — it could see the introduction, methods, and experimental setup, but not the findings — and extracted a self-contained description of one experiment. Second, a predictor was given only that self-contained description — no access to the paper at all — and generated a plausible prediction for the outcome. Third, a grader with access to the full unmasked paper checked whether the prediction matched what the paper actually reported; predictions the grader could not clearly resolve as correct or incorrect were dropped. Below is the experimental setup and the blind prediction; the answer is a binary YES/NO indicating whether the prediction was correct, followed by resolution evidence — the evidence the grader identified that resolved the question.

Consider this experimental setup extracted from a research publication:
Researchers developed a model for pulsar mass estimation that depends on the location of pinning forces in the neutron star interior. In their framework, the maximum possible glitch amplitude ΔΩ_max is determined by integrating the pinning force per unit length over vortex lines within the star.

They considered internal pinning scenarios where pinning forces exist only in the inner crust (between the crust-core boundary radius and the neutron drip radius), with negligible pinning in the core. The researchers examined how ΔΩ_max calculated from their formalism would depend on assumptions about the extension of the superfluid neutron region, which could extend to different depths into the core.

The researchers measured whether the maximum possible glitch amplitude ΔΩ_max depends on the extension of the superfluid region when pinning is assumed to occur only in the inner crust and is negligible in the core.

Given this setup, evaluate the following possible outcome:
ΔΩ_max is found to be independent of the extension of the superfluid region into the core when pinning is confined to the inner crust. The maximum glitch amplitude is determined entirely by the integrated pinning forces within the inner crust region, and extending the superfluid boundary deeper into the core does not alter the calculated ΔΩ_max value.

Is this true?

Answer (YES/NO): YES